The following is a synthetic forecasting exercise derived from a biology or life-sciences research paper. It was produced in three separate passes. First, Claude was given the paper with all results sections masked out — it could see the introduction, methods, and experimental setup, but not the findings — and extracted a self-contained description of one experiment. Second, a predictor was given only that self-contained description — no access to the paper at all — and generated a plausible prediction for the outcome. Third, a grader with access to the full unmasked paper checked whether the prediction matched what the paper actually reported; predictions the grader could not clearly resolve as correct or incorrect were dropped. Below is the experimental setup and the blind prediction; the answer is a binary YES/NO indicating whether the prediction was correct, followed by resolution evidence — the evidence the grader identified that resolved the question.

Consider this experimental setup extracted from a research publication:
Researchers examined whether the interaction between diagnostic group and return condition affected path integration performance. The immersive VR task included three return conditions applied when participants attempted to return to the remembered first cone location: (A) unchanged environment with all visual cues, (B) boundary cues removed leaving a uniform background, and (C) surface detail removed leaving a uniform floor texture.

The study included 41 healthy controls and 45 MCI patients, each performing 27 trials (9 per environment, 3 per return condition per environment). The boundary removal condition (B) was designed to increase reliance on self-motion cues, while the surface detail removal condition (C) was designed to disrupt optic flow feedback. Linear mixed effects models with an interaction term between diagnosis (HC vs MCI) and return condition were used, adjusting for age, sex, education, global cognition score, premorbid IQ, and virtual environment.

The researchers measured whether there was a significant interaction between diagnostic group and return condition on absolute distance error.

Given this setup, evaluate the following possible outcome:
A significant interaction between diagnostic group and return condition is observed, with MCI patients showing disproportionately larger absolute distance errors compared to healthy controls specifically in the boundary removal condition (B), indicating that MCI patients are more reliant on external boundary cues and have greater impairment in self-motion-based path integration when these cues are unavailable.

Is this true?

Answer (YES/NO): NO